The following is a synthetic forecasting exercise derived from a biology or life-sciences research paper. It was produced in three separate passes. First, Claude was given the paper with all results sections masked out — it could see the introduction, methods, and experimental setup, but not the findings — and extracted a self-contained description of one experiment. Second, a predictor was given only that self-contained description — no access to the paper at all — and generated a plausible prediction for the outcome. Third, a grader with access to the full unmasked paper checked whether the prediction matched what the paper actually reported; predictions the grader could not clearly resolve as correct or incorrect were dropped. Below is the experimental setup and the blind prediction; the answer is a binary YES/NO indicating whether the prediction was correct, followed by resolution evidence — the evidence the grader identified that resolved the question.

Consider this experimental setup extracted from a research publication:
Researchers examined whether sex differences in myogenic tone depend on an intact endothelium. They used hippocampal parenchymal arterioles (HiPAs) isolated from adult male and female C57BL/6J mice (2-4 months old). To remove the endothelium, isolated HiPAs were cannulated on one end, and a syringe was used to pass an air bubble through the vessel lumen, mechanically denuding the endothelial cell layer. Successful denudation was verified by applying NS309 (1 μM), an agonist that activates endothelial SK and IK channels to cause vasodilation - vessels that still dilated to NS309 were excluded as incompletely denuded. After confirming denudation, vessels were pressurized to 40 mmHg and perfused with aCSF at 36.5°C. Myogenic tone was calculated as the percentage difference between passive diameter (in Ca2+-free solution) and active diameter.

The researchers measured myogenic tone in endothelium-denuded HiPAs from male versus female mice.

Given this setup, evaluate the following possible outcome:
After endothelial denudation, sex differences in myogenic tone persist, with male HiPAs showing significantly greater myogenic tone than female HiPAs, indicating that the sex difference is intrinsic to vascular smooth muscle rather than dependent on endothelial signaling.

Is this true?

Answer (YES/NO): NO